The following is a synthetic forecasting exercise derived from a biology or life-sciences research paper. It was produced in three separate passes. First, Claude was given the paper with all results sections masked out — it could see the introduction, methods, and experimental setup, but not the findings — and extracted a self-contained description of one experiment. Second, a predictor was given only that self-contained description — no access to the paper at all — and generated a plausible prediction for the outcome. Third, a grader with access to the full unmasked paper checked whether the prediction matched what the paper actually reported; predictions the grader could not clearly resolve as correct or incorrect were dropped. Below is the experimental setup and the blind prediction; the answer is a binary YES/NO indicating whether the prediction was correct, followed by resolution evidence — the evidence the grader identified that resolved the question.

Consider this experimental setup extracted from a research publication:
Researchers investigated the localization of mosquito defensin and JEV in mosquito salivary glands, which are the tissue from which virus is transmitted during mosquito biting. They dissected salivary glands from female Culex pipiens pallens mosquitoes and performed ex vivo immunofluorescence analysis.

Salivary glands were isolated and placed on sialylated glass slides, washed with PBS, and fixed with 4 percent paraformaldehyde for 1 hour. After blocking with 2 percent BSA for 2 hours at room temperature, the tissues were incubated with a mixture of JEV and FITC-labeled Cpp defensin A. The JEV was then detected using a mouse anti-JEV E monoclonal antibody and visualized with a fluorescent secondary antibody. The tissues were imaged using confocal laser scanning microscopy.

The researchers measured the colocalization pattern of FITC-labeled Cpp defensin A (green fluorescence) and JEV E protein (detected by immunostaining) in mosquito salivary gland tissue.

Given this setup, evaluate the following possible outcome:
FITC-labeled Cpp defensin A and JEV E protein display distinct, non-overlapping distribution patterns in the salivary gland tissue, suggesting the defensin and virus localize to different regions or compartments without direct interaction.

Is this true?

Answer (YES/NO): NO